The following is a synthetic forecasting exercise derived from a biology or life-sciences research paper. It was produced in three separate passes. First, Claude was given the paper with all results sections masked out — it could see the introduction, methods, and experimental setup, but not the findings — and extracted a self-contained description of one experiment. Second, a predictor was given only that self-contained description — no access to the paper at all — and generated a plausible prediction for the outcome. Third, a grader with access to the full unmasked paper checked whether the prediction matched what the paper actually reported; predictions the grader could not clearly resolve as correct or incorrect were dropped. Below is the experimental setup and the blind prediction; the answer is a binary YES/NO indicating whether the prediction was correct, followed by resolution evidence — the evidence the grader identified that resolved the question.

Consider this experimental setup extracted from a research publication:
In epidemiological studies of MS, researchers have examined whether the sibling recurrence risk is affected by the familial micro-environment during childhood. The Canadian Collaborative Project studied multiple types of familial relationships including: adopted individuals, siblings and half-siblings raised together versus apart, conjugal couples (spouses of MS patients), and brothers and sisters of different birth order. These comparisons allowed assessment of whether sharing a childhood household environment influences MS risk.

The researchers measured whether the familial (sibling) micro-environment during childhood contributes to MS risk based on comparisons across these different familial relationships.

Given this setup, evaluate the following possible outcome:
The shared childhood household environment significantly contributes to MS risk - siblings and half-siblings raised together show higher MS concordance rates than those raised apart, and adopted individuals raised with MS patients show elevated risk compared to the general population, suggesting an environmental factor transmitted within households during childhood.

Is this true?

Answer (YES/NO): NO